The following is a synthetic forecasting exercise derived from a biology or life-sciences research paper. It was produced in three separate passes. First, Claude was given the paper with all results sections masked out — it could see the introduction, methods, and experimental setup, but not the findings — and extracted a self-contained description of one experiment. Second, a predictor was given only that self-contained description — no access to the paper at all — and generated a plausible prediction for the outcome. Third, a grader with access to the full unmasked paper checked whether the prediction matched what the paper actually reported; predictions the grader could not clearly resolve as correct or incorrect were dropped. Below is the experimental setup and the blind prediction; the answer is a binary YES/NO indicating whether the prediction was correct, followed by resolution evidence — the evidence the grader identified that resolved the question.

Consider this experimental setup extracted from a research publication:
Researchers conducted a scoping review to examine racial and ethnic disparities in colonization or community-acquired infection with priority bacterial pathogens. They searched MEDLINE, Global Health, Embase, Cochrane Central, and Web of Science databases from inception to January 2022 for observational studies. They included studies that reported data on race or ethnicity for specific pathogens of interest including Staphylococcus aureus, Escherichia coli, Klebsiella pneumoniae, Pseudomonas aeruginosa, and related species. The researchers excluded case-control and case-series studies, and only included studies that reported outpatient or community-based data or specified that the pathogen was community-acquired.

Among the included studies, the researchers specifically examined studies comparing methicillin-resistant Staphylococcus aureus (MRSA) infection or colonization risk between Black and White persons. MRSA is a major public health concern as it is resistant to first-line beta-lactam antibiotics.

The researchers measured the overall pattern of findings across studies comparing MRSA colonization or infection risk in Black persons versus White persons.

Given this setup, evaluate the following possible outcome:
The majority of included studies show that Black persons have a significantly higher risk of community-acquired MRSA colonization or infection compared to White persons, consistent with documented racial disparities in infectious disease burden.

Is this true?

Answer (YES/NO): YES